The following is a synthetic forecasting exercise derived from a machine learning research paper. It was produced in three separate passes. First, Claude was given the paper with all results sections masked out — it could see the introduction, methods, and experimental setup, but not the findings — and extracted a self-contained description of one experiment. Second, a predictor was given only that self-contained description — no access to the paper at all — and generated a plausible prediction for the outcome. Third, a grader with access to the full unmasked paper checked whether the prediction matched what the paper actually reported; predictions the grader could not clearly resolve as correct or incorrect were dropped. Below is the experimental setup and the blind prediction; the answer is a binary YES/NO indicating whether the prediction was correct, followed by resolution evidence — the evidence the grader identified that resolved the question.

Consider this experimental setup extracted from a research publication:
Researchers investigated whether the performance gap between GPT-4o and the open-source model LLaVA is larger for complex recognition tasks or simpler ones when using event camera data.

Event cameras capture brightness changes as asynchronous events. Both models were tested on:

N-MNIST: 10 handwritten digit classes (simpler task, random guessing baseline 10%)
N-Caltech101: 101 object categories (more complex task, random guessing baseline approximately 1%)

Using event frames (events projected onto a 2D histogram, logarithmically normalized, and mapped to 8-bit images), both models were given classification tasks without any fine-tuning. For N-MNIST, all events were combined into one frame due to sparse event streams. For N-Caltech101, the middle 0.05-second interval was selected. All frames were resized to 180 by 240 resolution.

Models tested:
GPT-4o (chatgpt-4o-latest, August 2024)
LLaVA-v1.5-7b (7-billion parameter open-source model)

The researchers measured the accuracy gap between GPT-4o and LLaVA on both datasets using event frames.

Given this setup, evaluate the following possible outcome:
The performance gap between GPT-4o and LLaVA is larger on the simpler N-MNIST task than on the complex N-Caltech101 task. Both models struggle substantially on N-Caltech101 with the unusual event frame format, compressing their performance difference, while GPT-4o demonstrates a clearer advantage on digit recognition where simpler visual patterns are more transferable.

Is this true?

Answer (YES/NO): YES